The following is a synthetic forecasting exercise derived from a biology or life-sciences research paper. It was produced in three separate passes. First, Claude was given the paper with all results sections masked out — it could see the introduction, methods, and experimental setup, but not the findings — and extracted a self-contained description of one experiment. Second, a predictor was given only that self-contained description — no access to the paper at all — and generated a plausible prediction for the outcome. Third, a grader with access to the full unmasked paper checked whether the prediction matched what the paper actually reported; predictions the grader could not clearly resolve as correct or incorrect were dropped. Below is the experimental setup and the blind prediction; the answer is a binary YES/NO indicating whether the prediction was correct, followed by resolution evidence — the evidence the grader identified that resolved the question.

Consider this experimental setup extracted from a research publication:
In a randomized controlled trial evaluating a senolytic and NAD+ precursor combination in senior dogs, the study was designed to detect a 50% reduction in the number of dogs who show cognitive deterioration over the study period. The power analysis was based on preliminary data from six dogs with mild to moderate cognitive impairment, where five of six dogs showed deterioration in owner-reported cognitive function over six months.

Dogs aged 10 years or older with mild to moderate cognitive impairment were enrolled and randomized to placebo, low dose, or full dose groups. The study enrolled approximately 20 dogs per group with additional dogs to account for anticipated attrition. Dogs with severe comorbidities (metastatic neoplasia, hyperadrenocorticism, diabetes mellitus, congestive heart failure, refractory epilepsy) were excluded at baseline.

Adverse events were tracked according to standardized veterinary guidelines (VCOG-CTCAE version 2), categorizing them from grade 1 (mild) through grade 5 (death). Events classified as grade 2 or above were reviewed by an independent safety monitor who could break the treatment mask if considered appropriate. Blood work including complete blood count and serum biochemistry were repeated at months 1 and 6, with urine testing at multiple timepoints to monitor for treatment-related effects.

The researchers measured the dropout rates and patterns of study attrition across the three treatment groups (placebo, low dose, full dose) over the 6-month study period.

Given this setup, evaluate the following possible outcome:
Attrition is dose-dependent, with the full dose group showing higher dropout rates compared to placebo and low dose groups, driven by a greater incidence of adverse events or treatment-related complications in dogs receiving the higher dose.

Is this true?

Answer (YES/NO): NO